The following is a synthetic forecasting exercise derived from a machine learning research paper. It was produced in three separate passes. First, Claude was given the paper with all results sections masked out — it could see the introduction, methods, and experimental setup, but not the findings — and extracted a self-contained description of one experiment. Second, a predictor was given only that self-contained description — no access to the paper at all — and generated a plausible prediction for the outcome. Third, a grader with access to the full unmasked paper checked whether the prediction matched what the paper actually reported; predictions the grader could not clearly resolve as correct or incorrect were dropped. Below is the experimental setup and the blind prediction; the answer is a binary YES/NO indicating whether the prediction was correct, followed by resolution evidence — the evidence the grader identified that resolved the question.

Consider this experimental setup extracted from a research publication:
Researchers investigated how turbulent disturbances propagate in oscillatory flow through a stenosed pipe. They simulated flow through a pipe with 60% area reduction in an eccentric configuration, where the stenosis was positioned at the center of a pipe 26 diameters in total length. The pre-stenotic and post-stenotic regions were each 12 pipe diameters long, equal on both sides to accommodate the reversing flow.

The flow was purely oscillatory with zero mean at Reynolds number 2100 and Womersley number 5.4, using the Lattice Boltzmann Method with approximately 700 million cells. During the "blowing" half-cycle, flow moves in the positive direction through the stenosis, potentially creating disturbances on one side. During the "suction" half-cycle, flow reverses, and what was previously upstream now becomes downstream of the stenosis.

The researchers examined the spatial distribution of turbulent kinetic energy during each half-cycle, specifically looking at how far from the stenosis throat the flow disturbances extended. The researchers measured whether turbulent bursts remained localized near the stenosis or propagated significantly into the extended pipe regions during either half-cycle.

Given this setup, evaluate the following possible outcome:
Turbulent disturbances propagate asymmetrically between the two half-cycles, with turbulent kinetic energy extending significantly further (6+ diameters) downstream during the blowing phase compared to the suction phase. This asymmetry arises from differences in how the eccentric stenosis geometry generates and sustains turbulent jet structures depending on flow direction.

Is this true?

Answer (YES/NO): NO